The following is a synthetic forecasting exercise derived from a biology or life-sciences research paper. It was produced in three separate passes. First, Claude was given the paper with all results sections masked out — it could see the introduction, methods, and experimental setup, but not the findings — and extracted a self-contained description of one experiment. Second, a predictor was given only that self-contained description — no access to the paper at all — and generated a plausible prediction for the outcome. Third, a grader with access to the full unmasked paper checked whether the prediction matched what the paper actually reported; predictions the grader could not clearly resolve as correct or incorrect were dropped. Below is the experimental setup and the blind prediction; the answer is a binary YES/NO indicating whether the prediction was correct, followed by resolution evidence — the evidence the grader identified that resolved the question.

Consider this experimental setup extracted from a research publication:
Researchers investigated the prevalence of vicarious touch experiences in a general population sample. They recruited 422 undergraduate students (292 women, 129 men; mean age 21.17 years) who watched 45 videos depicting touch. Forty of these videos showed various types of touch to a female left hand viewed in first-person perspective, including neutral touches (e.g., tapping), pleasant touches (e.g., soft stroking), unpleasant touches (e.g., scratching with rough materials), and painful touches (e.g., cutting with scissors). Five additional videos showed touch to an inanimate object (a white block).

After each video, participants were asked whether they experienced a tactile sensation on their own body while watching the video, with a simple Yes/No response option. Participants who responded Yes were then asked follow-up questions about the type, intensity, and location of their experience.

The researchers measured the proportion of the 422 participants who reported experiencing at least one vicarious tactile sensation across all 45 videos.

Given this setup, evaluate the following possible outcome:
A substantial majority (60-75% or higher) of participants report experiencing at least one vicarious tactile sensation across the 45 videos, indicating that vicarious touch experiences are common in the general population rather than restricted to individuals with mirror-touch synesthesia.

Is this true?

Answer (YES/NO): YES